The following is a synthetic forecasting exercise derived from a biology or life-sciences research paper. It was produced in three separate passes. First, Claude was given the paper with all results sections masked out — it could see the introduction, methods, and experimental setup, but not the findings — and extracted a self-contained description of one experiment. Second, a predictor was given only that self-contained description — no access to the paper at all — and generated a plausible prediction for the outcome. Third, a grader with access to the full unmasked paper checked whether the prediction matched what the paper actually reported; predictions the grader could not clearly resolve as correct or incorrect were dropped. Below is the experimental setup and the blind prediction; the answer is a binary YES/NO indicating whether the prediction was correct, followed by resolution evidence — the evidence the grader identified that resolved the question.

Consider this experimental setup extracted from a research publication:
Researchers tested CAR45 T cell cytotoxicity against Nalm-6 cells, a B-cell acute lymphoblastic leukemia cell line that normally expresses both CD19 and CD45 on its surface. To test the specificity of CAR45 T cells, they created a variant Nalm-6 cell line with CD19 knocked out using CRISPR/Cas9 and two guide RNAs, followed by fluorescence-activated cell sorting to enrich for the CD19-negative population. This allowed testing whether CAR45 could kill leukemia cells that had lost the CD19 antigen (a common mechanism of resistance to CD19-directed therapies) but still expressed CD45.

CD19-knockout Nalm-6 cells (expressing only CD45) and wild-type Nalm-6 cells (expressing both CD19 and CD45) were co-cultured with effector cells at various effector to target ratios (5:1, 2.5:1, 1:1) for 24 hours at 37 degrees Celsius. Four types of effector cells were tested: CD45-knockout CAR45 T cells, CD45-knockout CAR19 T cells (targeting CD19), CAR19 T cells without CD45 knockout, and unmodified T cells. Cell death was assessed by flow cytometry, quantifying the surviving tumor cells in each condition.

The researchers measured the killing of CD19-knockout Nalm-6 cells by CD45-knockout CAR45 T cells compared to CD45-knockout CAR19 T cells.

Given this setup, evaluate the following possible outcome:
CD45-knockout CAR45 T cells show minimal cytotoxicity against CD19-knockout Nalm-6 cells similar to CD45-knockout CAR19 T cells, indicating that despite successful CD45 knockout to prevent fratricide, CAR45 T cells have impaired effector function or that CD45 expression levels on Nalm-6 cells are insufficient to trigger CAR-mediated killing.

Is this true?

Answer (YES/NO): YES